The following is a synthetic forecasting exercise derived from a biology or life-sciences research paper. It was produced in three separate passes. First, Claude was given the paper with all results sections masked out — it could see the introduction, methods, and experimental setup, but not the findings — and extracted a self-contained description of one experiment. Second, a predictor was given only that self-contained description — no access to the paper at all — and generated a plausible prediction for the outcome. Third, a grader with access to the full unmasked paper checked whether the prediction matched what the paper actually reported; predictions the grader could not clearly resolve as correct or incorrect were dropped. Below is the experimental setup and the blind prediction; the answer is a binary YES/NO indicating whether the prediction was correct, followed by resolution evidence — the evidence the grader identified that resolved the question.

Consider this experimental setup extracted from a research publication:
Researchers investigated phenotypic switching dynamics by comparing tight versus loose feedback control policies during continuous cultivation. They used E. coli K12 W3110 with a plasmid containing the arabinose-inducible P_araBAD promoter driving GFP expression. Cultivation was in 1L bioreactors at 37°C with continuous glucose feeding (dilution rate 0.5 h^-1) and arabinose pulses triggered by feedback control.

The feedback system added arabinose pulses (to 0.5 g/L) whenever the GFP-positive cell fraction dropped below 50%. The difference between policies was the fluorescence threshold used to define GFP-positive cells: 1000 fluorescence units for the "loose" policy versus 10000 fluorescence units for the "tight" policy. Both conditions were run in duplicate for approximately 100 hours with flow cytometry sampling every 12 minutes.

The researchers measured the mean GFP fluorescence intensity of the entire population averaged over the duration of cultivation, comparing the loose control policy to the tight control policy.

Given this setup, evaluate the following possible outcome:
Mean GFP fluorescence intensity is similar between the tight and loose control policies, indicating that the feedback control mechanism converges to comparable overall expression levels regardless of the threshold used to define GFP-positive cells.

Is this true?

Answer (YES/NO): NO